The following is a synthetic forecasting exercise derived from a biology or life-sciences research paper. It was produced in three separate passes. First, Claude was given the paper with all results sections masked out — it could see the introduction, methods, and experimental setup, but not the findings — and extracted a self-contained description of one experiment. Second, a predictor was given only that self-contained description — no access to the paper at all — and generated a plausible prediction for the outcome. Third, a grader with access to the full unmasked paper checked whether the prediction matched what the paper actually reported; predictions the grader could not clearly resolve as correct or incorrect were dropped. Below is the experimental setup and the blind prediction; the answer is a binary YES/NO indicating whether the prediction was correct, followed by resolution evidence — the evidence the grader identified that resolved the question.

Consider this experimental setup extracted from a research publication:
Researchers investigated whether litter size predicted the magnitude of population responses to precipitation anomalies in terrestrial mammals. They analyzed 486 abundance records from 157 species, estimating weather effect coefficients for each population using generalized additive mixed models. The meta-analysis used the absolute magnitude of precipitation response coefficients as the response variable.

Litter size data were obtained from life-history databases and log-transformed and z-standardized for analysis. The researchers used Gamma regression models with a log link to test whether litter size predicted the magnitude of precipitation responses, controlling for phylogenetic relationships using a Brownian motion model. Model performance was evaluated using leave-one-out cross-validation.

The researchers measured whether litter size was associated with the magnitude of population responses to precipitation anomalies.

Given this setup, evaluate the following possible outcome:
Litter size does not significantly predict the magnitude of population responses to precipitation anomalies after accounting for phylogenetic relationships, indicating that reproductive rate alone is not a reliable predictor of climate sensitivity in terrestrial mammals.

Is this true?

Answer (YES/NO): NO